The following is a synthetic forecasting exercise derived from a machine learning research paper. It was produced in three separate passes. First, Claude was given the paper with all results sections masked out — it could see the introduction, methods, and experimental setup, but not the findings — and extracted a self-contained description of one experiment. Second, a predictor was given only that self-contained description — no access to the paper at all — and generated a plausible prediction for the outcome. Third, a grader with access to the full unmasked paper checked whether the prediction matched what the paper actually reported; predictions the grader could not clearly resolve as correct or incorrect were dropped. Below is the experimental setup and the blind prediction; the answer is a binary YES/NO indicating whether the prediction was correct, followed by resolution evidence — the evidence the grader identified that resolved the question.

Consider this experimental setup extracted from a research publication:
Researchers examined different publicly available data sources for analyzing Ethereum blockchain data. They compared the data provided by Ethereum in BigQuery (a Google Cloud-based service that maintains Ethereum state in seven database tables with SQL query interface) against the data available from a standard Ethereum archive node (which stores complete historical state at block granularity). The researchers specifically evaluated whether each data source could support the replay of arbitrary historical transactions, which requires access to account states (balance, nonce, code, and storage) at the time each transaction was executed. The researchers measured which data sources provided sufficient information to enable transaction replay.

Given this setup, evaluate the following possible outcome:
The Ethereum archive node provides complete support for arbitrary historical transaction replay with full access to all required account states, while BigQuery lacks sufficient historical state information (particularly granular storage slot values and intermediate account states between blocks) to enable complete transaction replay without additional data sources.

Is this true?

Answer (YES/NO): YES